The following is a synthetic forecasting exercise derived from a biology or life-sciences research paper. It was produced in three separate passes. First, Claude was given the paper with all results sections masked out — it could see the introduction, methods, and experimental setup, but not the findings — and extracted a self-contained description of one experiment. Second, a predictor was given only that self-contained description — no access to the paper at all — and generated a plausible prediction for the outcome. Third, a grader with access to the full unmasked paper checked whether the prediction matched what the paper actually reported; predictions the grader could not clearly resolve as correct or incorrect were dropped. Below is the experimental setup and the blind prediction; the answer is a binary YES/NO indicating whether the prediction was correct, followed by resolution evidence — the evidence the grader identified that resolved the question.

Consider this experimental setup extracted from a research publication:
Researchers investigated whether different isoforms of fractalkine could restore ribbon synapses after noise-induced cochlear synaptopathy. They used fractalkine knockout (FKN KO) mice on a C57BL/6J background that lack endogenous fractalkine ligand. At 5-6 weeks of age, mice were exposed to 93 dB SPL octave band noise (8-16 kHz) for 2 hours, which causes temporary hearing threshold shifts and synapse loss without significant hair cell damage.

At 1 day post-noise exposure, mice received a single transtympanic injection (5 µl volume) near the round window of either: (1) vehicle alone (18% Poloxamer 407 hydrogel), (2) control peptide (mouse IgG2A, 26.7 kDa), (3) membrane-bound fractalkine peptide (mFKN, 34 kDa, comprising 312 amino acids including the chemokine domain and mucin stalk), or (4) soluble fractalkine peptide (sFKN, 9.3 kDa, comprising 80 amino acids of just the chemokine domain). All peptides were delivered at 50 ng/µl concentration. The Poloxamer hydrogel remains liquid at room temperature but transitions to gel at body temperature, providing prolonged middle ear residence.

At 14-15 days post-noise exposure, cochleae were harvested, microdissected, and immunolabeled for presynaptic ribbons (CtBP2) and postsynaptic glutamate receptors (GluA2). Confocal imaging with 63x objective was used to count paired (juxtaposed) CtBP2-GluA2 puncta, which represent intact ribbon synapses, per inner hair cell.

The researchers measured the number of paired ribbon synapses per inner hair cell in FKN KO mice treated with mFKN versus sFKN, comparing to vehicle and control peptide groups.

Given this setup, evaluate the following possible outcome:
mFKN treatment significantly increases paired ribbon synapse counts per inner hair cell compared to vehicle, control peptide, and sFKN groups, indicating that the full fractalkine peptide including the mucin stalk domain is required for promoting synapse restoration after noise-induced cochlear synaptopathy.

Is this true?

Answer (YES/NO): NO